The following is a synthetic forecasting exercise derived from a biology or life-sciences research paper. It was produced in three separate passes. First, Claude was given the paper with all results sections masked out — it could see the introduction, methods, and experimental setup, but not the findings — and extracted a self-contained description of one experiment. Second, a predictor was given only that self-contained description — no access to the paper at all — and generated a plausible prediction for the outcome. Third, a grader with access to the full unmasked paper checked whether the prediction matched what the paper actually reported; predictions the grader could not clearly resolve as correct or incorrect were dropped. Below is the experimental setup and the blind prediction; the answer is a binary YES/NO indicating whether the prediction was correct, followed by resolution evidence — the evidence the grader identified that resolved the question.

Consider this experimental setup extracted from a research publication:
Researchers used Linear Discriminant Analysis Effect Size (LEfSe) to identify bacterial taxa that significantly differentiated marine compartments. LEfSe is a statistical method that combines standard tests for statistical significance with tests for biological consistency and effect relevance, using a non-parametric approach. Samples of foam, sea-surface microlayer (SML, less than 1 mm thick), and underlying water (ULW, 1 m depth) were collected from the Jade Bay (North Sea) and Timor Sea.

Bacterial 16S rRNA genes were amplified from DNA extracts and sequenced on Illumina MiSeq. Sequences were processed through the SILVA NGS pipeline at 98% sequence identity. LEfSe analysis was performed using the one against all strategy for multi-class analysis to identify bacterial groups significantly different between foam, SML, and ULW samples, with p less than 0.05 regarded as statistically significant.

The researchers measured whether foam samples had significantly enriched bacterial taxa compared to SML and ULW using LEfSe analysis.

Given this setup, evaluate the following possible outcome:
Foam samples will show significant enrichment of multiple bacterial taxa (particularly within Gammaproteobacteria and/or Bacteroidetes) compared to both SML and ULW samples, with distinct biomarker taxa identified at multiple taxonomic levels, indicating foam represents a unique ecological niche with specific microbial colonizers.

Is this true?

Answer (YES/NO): YES